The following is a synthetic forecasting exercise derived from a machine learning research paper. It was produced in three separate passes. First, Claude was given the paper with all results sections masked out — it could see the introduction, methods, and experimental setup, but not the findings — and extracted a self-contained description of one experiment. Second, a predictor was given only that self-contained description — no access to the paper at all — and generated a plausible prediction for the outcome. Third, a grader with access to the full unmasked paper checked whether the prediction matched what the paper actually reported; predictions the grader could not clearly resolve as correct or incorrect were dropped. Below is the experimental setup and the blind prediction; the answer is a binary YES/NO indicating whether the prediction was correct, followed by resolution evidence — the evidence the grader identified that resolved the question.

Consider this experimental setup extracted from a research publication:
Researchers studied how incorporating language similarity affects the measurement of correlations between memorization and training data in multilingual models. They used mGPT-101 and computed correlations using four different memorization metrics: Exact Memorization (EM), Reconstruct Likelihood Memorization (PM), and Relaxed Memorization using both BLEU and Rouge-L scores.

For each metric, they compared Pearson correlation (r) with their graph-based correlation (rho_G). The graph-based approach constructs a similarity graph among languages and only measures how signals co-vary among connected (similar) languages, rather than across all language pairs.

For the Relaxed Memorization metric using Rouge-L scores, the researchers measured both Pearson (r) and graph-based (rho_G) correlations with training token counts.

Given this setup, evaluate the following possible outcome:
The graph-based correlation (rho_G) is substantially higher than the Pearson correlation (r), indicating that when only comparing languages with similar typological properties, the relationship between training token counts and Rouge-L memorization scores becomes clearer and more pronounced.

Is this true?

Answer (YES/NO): YES